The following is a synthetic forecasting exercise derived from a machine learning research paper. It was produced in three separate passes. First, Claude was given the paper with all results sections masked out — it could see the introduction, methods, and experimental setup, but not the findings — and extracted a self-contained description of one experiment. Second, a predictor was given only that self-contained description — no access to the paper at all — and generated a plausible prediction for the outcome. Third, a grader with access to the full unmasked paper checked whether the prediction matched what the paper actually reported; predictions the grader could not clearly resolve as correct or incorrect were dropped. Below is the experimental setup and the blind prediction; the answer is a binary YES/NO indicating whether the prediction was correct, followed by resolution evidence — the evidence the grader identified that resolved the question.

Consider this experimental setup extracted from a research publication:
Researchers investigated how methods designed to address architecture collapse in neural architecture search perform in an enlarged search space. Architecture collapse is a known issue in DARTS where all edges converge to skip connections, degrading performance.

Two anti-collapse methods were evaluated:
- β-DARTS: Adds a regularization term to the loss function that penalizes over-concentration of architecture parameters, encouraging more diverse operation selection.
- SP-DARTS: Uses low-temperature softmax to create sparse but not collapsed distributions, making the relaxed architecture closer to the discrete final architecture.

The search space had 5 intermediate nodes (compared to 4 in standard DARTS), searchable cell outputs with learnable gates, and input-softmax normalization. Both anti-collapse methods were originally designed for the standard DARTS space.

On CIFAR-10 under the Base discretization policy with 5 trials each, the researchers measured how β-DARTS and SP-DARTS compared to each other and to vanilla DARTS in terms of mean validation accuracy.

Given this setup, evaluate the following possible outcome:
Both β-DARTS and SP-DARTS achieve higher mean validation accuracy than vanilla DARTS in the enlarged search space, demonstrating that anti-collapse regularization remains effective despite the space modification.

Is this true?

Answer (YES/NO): YES